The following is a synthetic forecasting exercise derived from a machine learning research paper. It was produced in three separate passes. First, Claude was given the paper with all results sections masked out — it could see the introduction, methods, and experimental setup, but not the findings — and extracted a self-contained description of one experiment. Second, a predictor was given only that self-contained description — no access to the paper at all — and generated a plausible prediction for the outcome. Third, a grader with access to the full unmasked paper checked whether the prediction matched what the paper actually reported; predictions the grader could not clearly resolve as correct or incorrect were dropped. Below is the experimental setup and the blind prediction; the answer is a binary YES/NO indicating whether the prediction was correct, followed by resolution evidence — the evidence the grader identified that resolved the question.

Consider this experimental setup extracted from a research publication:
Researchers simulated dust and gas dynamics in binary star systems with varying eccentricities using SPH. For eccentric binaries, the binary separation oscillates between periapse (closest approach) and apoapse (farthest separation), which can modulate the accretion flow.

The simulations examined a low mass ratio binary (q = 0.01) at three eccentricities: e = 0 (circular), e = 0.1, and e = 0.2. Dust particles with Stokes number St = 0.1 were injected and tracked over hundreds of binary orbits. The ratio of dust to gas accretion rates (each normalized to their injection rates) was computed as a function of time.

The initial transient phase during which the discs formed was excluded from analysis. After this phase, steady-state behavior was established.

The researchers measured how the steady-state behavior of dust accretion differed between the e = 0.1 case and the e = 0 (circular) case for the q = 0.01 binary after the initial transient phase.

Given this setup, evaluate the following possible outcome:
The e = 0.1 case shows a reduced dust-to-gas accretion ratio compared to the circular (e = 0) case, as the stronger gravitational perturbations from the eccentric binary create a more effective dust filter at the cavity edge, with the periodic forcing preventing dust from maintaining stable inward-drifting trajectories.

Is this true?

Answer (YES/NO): NO